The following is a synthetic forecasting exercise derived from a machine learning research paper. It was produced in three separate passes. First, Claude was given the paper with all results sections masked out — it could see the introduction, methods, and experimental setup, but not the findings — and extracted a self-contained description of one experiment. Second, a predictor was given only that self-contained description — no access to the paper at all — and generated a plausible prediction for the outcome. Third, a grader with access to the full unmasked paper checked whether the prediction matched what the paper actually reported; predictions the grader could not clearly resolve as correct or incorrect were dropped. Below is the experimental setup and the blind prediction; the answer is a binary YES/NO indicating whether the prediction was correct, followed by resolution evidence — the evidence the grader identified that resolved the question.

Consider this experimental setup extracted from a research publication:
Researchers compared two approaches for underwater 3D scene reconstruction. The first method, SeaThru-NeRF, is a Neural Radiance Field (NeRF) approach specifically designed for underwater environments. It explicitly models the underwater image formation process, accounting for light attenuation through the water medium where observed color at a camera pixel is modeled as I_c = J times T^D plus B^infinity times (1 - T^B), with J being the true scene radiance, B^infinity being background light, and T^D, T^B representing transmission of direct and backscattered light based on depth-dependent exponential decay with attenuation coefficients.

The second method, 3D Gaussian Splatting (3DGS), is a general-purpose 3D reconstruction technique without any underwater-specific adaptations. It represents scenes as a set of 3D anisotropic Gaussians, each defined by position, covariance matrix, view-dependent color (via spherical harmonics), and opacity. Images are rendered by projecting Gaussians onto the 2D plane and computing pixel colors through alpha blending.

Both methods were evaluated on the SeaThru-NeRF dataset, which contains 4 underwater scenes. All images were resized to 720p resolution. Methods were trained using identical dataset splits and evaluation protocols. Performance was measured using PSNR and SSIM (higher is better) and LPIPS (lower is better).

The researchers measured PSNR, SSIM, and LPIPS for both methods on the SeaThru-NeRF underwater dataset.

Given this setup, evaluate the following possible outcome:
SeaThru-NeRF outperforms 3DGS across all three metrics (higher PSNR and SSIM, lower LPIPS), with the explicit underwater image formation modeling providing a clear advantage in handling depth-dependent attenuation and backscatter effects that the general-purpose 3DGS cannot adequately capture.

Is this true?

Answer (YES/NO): NO